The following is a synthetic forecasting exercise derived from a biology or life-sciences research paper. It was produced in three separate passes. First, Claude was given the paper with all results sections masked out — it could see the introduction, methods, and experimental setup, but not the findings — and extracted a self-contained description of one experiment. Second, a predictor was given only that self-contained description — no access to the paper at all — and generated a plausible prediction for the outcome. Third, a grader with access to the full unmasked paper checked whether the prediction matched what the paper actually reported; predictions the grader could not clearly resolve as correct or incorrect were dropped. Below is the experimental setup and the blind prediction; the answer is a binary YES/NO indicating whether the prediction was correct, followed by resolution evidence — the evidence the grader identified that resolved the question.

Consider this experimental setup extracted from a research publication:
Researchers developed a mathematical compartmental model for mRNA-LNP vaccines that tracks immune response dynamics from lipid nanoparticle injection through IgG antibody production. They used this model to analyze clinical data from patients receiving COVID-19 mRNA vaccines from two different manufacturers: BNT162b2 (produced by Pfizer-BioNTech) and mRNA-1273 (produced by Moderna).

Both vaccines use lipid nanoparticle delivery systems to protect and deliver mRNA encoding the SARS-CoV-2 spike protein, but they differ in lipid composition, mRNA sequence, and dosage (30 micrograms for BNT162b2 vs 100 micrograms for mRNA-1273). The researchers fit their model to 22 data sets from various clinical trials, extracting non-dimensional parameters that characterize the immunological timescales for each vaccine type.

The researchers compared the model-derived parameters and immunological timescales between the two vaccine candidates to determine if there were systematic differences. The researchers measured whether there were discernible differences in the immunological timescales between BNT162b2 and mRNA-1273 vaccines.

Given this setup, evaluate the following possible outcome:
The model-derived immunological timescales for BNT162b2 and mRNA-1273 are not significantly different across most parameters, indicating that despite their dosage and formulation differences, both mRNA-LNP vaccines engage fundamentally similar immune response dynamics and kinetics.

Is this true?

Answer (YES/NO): YES